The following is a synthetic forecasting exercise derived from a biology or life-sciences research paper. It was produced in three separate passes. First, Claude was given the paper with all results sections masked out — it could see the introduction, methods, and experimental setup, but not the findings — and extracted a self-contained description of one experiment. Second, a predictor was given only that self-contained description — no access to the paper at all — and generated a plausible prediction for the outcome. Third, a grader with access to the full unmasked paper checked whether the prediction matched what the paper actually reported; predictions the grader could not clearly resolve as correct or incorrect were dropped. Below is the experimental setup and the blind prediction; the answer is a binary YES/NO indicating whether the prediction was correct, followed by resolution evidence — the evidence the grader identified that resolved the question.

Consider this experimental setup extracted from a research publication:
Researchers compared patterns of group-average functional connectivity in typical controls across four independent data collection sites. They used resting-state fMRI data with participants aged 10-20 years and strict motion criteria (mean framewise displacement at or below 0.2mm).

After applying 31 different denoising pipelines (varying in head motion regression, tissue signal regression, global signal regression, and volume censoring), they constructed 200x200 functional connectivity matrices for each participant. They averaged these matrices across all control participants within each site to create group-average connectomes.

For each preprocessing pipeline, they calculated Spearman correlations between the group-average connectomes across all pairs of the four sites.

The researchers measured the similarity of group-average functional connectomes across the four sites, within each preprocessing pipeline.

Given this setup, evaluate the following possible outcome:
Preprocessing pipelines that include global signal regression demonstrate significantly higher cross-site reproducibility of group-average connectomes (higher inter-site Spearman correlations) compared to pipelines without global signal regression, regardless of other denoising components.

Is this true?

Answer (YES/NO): YES